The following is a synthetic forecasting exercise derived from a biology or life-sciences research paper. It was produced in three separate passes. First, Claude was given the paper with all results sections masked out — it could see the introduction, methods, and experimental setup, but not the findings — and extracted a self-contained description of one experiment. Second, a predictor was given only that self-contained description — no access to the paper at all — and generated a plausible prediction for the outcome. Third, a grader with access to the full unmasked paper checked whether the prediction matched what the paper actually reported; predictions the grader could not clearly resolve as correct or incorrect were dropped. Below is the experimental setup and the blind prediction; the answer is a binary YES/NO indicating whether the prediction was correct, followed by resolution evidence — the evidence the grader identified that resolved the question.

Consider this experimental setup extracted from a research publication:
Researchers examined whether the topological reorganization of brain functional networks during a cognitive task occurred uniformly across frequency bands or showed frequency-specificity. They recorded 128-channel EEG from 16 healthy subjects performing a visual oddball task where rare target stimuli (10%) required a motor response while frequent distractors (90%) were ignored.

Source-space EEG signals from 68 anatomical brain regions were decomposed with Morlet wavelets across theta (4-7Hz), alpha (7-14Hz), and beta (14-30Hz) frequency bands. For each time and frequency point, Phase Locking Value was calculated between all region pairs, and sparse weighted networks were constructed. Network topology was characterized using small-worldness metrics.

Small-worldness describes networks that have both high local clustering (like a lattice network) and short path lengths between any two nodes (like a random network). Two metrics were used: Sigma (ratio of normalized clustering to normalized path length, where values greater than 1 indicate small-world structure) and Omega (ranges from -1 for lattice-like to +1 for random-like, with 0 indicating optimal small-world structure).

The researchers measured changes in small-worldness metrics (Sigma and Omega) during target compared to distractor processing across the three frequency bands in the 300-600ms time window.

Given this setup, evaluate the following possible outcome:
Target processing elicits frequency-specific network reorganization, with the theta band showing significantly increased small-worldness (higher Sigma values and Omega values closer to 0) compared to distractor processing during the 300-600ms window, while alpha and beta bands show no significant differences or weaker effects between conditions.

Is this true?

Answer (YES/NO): NO